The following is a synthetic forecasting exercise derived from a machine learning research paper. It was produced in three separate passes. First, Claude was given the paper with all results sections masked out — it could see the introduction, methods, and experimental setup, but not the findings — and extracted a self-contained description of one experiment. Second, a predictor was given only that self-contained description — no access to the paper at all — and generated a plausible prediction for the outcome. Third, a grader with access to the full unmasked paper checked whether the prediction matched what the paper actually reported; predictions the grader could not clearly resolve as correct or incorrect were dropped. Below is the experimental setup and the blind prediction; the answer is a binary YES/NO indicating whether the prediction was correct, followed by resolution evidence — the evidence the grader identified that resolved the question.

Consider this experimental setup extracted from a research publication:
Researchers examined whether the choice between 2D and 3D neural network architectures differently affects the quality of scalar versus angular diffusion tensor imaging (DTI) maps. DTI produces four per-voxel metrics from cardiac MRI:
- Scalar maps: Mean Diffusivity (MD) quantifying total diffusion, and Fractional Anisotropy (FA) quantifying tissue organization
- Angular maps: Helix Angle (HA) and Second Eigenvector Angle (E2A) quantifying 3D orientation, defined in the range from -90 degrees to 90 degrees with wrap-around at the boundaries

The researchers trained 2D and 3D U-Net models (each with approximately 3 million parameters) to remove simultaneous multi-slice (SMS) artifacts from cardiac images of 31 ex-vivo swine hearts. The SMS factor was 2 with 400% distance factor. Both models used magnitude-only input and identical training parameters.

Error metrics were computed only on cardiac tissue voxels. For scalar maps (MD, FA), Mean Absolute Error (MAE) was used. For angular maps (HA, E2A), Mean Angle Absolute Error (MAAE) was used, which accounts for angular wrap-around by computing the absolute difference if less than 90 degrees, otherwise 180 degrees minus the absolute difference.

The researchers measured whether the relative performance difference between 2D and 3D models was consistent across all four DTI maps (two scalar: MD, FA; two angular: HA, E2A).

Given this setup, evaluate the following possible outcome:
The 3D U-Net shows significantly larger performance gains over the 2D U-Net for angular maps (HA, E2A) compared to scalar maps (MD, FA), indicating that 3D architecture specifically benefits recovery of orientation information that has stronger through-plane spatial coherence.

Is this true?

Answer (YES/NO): NO